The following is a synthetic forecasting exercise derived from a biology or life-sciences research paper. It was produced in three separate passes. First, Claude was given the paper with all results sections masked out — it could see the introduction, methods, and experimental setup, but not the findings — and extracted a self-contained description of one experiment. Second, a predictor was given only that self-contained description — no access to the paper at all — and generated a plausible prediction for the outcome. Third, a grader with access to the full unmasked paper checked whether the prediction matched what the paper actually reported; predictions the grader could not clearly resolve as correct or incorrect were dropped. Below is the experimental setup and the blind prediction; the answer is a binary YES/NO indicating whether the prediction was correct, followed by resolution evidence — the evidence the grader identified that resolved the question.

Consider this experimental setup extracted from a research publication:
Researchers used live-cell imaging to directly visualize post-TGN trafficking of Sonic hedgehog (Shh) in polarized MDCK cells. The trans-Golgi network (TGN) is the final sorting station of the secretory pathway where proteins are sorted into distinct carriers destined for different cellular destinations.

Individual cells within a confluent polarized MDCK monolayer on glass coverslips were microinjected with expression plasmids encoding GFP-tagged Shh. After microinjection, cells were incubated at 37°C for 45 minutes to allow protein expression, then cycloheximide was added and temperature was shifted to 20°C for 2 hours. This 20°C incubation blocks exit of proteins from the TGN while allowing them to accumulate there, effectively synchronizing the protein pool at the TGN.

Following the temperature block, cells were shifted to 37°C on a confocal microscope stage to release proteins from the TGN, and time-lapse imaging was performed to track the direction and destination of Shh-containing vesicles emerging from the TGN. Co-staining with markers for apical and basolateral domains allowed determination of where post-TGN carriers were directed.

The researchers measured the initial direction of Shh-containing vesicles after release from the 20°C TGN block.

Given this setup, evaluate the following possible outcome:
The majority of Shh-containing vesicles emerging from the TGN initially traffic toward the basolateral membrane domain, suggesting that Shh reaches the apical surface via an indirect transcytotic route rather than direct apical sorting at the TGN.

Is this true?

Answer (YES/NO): YES